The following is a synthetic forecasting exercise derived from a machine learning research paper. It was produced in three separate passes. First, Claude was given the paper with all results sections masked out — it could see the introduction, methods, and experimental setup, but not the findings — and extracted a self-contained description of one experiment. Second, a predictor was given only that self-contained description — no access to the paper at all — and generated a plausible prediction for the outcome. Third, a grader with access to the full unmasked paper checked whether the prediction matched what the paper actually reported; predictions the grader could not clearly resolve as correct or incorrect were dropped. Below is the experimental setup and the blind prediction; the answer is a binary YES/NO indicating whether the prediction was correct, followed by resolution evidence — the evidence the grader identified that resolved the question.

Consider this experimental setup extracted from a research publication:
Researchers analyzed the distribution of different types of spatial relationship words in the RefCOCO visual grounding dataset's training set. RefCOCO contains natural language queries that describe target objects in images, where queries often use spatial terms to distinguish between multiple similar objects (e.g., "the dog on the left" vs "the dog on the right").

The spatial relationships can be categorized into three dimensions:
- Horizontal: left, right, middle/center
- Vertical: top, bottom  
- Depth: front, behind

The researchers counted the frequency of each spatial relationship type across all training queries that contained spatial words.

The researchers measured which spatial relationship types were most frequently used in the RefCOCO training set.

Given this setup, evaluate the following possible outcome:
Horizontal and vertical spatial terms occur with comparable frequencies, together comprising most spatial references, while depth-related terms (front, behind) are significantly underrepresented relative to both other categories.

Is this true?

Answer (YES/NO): NO